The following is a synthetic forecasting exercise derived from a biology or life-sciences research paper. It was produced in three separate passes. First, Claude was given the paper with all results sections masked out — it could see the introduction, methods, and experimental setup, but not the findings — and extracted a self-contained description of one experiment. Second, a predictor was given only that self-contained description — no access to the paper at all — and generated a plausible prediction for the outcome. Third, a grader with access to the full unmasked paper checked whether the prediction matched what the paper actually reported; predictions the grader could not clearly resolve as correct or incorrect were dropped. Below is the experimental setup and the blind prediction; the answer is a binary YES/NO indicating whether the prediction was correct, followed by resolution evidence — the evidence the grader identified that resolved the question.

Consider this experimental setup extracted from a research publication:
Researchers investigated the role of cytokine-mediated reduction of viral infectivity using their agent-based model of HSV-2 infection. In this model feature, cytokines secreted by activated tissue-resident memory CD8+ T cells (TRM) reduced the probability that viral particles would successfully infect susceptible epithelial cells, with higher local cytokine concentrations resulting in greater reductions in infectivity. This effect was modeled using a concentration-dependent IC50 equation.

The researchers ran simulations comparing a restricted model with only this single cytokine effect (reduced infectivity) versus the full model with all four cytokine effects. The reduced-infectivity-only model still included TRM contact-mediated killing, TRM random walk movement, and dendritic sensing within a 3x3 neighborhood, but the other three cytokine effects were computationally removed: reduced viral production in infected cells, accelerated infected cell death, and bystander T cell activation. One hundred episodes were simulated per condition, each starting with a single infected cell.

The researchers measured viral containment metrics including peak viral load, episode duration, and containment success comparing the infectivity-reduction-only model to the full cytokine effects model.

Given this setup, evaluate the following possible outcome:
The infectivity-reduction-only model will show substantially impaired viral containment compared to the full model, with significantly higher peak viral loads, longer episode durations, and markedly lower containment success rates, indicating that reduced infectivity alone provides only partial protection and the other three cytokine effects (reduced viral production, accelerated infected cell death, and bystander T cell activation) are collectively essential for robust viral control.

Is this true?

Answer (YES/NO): YES